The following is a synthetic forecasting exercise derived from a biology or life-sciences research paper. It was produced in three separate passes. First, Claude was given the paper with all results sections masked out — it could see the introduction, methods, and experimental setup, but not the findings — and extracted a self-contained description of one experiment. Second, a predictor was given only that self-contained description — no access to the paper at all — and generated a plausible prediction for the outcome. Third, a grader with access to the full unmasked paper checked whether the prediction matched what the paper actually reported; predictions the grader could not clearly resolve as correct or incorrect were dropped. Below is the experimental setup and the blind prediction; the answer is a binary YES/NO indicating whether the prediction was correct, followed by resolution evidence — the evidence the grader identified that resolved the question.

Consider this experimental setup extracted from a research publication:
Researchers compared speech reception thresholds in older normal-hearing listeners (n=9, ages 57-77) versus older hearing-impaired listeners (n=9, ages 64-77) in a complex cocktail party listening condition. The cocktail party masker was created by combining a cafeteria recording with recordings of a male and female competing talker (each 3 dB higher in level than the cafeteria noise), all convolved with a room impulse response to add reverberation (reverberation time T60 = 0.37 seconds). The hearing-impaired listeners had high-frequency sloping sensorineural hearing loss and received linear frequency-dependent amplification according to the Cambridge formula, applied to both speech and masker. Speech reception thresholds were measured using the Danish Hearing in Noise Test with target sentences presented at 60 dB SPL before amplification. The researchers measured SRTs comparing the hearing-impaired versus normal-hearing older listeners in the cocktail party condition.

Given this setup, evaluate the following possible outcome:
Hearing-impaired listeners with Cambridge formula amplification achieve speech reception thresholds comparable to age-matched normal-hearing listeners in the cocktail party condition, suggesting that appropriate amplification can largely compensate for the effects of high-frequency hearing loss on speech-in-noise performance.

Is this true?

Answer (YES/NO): NO